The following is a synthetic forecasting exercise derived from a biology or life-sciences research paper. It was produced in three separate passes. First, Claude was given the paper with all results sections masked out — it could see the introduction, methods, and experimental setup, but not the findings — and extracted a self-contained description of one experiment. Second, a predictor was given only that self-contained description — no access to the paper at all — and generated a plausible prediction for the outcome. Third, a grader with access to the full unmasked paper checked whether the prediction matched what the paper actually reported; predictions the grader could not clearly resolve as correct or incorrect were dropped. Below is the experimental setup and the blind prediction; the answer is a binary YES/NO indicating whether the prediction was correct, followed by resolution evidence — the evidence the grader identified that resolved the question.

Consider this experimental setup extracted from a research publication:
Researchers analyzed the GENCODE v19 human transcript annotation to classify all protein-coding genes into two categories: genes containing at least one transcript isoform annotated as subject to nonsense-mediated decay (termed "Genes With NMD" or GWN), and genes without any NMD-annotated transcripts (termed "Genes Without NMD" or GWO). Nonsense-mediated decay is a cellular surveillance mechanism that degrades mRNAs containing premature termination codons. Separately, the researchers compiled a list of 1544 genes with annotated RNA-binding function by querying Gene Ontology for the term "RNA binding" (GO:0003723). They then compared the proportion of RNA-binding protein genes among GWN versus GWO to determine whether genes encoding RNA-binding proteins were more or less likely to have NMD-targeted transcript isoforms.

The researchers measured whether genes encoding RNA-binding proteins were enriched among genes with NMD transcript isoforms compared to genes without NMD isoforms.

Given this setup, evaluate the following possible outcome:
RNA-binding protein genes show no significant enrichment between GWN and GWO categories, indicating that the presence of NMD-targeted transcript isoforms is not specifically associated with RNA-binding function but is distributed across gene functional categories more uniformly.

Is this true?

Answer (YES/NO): NO